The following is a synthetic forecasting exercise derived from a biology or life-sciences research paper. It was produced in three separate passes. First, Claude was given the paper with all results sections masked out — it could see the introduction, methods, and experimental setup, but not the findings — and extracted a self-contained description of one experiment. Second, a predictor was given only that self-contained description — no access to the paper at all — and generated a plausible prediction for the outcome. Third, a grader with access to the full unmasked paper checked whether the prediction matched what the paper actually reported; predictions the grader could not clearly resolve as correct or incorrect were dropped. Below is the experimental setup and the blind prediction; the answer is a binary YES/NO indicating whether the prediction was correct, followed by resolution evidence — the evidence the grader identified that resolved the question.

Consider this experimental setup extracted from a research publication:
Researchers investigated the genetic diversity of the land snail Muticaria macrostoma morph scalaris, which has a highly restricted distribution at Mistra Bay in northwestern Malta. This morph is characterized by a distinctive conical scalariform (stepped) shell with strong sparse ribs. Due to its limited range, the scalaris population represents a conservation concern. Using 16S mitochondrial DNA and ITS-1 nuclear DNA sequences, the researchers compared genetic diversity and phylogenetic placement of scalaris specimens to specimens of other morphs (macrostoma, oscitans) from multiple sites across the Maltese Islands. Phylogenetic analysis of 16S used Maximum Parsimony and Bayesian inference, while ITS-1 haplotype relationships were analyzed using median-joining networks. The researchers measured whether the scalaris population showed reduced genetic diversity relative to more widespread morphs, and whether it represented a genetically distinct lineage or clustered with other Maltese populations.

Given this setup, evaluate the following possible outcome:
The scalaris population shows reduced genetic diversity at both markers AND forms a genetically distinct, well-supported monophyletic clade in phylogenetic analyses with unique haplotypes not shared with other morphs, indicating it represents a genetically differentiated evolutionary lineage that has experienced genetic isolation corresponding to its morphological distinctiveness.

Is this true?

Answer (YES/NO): NO